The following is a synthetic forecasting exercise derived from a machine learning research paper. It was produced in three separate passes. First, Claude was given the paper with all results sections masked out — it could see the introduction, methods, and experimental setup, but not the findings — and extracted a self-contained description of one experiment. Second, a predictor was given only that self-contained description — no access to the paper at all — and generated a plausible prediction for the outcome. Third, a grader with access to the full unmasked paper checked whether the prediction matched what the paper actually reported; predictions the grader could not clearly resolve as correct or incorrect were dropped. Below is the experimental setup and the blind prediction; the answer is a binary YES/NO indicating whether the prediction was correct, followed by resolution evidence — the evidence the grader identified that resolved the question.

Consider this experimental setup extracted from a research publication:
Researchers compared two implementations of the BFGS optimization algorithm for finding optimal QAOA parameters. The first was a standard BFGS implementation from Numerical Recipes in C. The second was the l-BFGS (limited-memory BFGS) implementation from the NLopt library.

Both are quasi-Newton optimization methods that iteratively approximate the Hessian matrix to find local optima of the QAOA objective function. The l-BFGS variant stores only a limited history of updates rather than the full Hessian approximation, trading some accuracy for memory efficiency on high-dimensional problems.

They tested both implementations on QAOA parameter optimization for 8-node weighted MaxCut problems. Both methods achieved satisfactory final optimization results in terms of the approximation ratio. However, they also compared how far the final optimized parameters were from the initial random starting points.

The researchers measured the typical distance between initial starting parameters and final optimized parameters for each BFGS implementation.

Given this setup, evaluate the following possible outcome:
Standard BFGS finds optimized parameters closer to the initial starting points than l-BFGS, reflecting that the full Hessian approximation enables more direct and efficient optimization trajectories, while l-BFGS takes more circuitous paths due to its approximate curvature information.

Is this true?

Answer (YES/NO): NO